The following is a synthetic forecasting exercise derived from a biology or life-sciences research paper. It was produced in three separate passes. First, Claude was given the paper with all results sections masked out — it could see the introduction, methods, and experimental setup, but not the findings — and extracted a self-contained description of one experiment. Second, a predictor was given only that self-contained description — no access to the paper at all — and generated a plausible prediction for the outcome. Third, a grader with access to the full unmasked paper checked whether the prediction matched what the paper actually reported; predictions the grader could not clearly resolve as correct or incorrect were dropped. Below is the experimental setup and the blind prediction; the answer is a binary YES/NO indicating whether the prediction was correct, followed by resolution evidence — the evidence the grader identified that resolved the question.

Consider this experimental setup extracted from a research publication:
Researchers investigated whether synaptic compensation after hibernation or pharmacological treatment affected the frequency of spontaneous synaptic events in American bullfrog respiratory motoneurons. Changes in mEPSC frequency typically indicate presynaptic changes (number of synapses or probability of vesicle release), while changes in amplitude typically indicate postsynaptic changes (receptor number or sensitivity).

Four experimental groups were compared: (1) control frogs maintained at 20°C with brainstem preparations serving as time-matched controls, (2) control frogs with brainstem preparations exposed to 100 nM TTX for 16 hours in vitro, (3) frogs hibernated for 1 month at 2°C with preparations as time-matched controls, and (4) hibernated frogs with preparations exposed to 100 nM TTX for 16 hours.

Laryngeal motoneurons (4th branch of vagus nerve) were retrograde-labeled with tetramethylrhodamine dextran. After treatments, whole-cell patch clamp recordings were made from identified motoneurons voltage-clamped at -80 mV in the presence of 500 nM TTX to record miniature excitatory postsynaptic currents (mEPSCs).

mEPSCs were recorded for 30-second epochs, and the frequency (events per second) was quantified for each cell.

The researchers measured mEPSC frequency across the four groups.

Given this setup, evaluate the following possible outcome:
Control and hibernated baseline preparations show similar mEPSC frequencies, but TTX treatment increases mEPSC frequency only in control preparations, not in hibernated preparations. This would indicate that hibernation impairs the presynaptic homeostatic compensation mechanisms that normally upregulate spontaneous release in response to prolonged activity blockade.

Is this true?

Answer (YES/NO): NO